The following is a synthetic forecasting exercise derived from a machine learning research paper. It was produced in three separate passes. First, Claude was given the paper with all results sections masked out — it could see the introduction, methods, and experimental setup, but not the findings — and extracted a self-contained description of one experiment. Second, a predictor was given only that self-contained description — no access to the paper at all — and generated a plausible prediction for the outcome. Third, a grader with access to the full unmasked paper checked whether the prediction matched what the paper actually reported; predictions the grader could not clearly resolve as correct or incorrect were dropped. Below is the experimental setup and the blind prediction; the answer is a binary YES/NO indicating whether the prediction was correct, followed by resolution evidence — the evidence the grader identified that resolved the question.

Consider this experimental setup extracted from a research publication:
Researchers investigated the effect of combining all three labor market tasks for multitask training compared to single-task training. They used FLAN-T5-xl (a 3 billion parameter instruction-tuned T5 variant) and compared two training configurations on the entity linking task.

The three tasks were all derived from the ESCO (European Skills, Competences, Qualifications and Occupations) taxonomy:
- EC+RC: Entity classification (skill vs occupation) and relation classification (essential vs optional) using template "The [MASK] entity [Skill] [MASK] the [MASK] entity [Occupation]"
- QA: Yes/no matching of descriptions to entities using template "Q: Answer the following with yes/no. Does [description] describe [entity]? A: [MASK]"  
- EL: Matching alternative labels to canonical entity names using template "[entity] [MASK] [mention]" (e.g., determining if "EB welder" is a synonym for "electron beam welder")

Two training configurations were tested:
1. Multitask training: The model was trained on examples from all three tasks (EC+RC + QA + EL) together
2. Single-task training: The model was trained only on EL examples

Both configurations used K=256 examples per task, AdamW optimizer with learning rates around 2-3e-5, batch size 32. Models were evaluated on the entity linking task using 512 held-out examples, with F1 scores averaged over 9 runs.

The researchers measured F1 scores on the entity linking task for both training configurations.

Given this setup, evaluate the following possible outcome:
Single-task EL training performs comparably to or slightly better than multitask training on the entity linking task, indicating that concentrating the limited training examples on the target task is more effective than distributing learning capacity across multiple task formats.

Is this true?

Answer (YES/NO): NO